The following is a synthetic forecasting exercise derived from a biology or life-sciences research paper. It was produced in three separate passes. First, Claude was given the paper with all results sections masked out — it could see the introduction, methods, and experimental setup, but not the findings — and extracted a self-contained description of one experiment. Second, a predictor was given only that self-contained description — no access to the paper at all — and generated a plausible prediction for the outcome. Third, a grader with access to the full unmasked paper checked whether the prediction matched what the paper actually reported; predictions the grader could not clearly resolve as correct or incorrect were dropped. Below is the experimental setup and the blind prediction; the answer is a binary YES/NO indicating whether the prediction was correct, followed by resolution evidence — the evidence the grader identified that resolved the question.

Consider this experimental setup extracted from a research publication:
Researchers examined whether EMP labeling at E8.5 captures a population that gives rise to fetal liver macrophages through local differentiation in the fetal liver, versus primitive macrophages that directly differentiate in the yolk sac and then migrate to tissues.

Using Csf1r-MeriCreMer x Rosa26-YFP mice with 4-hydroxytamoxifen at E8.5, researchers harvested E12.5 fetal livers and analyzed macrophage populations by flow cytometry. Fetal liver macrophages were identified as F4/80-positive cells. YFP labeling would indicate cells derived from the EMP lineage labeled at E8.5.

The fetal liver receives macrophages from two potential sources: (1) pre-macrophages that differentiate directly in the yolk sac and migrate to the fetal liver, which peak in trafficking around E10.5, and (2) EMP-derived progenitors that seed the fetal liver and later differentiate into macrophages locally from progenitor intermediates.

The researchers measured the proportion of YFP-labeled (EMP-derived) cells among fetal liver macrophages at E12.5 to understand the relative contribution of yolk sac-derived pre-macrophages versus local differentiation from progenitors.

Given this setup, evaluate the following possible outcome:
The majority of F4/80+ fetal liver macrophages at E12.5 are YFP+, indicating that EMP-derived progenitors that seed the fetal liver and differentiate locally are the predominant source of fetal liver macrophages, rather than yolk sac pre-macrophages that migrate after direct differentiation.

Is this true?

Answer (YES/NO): NO